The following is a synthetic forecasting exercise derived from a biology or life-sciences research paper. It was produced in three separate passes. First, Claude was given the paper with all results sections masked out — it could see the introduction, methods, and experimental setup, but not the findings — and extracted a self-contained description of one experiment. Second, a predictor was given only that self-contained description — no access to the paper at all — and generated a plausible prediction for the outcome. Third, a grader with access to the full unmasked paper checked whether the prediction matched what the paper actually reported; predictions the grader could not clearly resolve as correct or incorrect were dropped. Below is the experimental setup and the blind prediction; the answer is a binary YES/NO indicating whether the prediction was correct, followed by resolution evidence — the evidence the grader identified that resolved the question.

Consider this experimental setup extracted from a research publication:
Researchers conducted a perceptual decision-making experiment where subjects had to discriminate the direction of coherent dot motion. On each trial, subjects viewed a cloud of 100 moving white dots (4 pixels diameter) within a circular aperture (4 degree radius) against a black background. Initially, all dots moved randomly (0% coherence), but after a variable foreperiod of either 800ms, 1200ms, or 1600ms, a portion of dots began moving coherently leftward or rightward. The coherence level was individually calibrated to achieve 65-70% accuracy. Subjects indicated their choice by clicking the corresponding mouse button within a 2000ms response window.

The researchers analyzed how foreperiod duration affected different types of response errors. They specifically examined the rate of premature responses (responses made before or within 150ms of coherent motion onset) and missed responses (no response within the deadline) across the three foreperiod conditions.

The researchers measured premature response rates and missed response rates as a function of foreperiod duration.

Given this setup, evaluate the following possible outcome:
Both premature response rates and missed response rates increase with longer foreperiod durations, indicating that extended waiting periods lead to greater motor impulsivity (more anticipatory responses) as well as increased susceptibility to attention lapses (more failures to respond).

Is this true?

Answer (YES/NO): NO